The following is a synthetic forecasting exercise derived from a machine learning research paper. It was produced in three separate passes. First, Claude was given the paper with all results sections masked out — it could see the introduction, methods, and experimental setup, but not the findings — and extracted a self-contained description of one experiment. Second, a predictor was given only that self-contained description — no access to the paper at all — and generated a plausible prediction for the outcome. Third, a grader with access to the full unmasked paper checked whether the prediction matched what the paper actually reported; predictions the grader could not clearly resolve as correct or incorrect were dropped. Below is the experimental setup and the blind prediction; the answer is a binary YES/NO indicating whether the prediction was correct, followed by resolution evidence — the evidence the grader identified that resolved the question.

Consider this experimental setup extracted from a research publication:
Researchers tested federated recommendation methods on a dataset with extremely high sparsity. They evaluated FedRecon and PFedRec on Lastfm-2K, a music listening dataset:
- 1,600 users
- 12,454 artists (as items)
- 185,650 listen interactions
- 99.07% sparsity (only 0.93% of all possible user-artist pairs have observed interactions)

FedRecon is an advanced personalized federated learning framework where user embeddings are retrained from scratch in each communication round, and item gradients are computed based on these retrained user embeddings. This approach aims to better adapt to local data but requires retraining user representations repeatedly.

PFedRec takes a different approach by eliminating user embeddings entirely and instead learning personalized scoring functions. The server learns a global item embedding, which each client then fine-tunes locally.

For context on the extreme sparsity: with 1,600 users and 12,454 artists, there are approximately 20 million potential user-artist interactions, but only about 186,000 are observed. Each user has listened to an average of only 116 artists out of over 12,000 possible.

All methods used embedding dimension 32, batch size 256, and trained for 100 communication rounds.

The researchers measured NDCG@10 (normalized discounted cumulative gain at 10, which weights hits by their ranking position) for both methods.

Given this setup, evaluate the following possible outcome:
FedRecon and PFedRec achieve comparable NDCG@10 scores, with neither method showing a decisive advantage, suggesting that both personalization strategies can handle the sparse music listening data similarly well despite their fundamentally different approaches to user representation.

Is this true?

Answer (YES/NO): NO